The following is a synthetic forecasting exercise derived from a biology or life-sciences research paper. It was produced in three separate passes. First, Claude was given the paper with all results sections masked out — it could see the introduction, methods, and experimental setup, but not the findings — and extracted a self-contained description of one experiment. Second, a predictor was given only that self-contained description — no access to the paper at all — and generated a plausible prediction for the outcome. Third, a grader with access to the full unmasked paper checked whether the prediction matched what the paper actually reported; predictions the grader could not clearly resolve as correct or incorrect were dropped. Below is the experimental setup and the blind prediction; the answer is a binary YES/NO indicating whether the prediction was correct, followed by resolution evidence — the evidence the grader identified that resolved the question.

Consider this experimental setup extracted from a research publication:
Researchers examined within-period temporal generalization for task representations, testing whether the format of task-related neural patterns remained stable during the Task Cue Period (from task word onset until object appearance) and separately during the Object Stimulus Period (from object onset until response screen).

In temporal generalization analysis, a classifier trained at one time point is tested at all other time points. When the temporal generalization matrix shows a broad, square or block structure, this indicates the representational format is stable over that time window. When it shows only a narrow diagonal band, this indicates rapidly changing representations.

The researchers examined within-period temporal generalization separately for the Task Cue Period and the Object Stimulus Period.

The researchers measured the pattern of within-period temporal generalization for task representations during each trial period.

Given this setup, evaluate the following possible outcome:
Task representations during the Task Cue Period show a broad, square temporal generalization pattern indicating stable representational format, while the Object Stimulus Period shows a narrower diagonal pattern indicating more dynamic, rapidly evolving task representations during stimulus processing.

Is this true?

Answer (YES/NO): NO